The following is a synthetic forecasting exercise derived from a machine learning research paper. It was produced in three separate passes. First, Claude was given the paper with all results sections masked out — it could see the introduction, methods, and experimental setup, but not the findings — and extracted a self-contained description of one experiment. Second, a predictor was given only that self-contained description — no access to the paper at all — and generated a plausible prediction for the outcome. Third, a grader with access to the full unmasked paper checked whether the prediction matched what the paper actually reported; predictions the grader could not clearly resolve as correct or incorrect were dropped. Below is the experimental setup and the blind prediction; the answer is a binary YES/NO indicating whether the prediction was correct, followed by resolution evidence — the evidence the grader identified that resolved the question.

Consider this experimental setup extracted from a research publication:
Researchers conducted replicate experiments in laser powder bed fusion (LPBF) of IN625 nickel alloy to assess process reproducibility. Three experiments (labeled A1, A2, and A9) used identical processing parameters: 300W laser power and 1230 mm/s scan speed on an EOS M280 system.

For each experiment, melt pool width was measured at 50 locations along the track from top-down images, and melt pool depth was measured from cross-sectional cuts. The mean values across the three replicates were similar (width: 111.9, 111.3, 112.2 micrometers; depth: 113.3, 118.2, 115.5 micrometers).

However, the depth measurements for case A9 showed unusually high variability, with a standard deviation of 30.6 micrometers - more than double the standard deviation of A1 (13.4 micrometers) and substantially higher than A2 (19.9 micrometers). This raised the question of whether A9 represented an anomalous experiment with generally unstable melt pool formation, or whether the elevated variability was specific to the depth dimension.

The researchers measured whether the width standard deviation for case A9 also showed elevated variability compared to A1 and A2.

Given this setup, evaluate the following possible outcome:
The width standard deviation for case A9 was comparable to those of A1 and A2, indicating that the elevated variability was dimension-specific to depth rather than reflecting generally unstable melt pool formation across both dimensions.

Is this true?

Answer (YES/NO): YES